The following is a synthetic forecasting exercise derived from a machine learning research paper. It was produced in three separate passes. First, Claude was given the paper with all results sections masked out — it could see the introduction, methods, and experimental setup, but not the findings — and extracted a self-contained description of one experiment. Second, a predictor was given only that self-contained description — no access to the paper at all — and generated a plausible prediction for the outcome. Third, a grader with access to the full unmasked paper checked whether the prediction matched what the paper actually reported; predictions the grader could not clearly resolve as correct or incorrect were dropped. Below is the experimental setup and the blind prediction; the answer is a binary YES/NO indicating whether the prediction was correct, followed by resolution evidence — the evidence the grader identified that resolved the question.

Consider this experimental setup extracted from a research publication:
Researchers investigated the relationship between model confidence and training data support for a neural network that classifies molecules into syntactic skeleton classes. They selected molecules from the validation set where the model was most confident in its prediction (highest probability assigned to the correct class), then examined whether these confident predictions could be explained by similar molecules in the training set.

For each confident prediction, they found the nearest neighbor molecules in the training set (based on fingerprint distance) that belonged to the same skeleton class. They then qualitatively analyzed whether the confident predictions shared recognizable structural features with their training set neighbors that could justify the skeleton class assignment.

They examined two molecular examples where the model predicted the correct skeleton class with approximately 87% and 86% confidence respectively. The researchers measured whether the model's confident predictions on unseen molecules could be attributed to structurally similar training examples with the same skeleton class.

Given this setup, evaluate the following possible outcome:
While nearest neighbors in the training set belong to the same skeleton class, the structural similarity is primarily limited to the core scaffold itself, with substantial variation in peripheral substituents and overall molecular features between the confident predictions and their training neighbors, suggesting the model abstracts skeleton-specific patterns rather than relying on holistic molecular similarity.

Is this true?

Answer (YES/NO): NO